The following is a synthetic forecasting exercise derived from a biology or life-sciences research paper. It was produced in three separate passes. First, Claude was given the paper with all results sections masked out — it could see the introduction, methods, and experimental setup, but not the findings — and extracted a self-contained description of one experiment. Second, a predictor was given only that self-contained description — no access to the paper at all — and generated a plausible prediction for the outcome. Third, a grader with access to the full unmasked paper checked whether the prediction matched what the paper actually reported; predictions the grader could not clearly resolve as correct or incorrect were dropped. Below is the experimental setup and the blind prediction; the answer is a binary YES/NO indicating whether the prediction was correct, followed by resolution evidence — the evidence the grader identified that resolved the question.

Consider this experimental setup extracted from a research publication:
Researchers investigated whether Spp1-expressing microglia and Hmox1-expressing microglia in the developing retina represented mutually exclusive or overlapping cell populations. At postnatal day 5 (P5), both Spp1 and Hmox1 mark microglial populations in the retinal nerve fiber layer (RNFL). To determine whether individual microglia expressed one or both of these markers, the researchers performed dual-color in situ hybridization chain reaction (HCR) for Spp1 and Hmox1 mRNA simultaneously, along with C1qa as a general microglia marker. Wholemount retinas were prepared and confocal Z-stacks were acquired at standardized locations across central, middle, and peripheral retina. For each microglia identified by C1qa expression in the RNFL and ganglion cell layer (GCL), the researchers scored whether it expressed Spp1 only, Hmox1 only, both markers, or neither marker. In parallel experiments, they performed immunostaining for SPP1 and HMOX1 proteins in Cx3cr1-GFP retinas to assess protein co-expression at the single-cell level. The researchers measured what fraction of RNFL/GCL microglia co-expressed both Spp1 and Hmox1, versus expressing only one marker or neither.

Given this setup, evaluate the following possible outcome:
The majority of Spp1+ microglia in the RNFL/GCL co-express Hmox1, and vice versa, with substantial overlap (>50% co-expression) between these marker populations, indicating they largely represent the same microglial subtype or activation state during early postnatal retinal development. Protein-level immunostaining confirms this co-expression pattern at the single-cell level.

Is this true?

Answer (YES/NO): NO